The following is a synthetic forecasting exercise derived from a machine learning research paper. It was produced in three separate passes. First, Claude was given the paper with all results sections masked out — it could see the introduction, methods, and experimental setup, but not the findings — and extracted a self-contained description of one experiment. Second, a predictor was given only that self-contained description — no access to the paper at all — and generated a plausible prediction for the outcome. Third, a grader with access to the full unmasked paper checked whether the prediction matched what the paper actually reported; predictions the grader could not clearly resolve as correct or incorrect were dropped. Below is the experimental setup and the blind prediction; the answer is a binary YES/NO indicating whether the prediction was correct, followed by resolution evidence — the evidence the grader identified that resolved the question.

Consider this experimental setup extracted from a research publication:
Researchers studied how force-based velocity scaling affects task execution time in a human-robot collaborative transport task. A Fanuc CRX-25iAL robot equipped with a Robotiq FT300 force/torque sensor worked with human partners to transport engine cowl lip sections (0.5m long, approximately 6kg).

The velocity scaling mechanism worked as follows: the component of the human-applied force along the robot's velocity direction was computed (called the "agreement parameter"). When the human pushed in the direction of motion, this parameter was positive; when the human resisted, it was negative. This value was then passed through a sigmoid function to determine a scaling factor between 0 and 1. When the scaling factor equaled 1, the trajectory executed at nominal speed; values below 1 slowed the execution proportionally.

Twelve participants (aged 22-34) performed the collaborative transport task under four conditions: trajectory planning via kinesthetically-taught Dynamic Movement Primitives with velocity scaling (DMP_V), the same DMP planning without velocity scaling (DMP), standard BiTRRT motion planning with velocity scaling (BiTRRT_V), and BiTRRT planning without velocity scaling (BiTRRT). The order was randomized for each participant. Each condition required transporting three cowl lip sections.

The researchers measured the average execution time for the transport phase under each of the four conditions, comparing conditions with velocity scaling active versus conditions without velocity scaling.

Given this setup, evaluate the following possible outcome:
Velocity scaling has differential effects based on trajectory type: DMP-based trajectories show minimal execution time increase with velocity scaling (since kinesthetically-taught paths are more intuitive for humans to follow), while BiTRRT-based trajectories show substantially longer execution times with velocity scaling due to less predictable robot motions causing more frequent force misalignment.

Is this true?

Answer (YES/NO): NO